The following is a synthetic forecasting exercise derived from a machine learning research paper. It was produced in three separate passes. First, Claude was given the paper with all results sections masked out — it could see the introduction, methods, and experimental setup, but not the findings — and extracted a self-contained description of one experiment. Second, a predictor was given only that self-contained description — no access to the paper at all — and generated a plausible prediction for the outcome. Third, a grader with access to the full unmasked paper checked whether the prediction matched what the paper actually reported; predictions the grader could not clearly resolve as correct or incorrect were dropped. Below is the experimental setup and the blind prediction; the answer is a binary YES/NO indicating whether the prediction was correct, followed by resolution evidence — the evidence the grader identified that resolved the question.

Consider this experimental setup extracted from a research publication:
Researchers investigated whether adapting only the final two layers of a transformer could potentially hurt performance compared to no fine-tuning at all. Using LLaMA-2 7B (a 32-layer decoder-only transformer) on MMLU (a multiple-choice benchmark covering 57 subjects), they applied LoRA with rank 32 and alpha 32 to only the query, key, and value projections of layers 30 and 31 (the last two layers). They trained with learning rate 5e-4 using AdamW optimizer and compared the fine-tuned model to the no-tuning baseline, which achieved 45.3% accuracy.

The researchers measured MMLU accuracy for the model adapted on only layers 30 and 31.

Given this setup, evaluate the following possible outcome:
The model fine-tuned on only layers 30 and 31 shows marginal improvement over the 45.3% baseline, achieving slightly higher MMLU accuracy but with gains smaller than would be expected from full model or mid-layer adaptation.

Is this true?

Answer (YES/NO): NO